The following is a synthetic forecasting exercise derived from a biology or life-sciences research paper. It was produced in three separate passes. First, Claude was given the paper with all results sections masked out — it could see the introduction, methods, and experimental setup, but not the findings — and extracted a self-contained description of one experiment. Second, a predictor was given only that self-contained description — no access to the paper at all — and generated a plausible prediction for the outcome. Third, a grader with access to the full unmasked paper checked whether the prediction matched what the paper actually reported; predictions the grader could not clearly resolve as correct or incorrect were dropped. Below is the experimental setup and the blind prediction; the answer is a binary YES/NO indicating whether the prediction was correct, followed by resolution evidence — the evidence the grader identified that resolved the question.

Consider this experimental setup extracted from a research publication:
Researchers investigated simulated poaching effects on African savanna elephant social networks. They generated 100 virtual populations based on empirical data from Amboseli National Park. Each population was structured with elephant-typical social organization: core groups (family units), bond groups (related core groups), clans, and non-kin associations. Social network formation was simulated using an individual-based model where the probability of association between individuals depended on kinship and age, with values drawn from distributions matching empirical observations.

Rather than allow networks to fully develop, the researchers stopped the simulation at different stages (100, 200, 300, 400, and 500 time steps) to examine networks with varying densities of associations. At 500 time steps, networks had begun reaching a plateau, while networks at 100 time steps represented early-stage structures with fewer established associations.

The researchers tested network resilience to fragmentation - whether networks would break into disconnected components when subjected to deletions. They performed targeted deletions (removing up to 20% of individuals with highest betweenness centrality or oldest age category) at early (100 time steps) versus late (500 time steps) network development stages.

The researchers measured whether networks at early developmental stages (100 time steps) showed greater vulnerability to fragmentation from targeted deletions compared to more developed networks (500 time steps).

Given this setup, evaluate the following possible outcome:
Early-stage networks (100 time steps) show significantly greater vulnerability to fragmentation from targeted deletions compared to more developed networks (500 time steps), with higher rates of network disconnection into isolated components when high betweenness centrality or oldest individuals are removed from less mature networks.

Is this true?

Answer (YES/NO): NO